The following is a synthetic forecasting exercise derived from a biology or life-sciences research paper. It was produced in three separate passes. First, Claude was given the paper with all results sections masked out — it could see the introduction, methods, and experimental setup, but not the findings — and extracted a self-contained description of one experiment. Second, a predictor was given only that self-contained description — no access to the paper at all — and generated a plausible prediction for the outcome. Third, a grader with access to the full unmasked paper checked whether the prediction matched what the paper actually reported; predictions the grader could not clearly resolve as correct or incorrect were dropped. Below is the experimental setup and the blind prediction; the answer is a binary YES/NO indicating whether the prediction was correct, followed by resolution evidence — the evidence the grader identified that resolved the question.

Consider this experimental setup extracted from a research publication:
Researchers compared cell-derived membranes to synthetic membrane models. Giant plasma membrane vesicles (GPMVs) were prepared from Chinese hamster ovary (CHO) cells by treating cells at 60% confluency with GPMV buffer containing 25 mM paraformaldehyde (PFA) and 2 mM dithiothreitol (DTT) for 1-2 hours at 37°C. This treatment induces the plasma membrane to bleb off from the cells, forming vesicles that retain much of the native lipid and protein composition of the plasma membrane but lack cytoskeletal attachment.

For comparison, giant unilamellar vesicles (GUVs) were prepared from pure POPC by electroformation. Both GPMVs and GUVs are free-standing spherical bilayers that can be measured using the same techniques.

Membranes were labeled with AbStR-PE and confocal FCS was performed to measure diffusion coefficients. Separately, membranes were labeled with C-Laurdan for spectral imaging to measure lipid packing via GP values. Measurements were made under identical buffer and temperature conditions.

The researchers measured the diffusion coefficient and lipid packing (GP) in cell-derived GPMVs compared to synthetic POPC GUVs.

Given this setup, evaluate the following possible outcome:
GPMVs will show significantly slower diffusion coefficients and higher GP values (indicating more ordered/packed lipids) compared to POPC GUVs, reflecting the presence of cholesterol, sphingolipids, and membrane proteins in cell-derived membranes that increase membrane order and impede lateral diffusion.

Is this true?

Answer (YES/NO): YES